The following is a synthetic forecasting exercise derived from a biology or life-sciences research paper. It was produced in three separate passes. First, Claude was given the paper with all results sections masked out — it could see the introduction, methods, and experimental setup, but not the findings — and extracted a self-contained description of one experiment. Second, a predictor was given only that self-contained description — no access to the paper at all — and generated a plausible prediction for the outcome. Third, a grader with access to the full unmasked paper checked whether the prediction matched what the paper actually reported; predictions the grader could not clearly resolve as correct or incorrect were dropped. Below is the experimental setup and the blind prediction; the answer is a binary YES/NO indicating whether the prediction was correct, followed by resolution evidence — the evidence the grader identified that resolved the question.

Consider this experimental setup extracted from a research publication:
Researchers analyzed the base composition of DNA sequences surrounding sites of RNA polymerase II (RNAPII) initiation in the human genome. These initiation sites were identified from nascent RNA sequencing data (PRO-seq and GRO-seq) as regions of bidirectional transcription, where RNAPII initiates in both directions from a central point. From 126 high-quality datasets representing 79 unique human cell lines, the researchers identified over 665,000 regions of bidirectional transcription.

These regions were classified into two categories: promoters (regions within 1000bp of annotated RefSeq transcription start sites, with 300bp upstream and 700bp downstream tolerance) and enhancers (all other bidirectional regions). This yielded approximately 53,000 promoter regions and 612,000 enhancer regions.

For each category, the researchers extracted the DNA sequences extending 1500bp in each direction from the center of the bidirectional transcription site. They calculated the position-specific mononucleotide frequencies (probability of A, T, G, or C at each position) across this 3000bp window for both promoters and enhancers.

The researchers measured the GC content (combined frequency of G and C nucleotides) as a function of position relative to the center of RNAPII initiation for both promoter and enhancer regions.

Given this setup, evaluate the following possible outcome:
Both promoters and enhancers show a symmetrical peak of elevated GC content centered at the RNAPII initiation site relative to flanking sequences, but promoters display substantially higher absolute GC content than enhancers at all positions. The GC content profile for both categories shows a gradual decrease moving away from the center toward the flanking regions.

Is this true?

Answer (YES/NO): YES